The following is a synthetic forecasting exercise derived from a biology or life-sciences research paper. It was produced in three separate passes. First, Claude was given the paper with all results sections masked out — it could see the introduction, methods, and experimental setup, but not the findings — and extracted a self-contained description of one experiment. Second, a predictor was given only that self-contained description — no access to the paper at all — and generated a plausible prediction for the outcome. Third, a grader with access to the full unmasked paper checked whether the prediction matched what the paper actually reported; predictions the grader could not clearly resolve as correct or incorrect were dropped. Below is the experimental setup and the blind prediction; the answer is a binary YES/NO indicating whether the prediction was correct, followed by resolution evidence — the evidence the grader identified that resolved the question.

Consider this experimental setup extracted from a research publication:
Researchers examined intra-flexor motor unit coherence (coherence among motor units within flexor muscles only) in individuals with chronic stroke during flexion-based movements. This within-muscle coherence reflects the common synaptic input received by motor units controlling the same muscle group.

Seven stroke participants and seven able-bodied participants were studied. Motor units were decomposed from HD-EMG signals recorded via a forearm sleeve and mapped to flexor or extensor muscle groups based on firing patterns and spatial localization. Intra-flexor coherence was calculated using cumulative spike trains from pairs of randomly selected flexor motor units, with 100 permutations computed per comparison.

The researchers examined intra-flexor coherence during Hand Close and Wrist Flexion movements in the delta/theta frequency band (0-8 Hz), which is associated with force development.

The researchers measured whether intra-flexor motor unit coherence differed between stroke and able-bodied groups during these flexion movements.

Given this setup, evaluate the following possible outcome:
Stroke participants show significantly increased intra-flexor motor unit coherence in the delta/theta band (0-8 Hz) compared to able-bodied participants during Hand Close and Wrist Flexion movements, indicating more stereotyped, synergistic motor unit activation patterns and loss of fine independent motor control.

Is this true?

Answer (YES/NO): NO